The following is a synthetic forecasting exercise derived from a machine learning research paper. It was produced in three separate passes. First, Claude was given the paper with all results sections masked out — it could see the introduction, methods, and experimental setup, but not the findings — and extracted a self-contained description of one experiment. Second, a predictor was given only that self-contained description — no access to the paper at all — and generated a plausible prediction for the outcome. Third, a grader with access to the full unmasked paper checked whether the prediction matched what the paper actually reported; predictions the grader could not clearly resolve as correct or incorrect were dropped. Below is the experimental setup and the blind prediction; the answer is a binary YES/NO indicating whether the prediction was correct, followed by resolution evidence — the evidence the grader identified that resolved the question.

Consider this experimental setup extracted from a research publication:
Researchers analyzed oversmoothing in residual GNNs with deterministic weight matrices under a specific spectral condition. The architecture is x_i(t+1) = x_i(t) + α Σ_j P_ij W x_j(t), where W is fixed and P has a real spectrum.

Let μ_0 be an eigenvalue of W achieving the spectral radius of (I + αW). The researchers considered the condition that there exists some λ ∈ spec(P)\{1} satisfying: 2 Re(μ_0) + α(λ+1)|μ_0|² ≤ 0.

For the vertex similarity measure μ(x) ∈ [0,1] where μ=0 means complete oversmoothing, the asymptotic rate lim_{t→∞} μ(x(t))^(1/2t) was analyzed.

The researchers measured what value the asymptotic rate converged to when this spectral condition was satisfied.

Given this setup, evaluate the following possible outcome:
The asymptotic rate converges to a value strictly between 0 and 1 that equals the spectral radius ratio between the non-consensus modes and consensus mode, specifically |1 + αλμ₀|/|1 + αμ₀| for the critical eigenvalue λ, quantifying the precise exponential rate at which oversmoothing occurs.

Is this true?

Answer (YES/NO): NO